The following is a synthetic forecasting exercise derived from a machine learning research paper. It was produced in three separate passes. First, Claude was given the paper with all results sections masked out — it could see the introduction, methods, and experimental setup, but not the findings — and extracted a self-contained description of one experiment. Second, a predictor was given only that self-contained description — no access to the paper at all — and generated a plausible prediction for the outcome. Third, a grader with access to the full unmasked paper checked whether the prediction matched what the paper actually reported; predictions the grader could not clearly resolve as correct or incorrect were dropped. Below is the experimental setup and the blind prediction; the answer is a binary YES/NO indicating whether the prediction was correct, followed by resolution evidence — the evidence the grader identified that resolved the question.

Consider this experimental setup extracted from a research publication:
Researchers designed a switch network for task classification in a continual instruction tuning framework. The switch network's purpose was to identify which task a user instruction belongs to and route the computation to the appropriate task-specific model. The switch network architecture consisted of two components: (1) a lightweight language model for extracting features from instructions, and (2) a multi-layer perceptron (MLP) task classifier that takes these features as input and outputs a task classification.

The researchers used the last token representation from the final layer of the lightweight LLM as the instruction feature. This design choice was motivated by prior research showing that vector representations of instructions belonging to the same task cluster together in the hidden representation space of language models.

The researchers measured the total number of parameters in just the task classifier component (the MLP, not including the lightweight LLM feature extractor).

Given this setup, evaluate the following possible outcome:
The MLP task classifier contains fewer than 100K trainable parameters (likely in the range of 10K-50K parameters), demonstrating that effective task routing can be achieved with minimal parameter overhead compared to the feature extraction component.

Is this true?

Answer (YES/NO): NO